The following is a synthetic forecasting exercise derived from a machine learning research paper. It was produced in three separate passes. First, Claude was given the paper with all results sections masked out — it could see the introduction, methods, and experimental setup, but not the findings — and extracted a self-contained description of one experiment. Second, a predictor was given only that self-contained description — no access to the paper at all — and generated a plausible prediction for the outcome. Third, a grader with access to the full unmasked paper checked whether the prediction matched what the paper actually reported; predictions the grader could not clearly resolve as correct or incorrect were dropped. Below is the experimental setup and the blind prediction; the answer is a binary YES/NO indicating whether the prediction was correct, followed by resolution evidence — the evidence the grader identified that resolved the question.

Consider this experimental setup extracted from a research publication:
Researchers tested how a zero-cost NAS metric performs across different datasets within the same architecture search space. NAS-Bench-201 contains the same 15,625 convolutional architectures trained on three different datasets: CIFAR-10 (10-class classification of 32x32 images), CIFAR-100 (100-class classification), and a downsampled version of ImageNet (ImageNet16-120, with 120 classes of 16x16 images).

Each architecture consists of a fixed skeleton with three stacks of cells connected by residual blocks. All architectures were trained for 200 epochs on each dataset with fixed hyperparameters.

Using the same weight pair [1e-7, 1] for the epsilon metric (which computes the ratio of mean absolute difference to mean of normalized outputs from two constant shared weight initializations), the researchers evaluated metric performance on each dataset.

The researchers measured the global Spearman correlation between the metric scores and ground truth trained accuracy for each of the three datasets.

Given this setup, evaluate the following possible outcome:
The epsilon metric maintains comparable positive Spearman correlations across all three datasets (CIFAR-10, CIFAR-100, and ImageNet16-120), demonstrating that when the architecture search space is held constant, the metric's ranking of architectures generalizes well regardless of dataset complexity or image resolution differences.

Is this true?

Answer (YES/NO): YES